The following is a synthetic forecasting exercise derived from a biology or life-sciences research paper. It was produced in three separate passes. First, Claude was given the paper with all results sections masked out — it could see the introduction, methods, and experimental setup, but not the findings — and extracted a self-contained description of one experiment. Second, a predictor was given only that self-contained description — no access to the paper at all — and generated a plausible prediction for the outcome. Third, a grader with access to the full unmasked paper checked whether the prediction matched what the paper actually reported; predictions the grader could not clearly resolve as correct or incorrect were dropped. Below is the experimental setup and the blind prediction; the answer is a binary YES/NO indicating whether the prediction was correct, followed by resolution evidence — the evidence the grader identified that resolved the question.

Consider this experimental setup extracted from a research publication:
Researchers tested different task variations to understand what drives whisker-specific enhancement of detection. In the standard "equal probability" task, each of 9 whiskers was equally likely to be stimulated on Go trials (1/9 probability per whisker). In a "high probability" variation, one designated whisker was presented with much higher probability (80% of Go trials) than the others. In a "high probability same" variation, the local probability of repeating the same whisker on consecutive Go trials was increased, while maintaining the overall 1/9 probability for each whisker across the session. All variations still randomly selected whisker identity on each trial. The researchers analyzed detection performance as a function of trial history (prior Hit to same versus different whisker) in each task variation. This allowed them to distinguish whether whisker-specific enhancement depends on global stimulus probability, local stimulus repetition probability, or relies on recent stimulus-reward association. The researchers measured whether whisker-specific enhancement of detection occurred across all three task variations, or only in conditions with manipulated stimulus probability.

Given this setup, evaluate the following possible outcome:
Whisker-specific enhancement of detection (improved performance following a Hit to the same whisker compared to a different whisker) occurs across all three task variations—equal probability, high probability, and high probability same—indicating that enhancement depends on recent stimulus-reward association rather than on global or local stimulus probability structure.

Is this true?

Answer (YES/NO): YES